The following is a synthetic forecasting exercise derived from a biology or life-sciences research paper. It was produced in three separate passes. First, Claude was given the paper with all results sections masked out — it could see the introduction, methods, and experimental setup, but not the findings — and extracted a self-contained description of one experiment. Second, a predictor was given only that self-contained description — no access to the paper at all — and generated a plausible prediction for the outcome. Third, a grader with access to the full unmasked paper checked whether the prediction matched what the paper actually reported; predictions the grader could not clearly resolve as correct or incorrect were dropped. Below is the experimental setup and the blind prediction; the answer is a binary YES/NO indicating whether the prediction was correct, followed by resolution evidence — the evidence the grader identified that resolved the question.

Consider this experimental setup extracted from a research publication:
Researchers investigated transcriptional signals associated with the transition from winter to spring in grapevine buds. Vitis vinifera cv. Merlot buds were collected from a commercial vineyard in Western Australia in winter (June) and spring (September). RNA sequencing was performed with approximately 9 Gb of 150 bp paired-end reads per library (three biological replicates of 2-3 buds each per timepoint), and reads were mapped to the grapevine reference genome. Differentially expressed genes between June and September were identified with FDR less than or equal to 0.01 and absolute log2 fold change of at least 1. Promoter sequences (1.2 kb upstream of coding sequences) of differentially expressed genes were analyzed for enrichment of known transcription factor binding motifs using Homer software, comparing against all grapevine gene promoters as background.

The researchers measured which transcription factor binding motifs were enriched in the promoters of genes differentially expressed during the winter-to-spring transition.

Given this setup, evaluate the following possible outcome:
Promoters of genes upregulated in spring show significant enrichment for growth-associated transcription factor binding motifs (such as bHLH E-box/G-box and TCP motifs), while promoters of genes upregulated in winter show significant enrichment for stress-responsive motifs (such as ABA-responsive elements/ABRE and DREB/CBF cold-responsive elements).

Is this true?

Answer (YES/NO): NO